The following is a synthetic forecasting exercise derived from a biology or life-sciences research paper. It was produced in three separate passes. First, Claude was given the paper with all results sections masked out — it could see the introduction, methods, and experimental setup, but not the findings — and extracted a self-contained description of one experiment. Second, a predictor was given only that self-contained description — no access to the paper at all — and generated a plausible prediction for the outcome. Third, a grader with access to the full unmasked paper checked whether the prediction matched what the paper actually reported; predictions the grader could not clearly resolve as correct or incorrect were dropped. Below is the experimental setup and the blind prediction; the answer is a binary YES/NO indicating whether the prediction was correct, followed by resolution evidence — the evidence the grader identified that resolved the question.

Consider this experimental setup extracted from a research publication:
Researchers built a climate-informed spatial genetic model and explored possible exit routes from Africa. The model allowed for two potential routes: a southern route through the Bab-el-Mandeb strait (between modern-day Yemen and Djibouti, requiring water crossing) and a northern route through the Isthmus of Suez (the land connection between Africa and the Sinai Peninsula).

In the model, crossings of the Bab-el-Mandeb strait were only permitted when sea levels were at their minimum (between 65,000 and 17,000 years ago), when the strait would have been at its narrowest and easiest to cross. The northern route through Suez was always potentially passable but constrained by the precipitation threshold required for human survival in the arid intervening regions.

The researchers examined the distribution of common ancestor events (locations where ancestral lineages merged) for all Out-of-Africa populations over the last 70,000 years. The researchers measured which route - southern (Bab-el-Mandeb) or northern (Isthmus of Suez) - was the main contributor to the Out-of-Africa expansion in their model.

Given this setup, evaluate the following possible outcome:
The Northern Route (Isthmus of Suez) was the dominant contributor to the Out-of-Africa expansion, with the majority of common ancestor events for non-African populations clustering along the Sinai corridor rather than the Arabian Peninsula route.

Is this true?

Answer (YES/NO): NO